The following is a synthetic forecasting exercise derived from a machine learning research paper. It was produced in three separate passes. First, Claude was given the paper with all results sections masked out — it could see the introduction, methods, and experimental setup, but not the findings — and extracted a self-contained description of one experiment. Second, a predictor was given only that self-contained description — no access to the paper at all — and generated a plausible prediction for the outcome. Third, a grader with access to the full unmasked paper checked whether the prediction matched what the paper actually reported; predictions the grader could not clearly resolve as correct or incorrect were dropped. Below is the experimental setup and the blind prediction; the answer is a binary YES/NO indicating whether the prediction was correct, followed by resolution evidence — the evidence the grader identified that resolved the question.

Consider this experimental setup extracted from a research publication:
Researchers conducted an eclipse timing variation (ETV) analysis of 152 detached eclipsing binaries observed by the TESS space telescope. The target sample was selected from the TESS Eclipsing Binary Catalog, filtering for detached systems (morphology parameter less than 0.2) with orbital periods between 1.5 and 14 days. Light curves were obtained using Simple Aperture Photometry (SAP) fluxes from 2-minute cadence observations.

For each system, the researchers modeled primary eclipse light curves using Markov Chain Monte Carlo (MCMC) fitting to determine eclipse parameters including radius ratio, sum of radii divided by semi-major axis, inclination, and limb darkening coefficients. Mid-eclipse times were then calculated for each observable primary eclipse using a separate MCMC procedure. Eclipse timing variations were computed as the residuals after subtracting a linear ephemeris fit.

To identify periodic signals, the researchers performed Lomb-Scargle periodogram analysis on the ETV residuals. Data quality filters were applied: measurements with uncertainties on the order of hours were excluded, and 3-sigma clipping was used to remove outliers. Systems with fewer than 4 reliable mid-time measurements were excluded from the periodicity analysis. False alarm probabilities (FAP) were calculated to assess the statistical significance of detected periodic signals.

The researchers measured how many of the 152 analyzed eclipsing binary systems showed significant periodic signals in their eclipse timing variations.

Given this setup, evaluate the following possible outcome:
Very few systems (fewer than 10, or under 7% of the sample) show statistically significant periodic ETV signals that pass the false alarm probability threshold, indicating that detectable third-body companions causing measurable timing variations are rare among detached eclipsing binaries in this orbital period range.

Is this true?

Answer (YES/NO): NO